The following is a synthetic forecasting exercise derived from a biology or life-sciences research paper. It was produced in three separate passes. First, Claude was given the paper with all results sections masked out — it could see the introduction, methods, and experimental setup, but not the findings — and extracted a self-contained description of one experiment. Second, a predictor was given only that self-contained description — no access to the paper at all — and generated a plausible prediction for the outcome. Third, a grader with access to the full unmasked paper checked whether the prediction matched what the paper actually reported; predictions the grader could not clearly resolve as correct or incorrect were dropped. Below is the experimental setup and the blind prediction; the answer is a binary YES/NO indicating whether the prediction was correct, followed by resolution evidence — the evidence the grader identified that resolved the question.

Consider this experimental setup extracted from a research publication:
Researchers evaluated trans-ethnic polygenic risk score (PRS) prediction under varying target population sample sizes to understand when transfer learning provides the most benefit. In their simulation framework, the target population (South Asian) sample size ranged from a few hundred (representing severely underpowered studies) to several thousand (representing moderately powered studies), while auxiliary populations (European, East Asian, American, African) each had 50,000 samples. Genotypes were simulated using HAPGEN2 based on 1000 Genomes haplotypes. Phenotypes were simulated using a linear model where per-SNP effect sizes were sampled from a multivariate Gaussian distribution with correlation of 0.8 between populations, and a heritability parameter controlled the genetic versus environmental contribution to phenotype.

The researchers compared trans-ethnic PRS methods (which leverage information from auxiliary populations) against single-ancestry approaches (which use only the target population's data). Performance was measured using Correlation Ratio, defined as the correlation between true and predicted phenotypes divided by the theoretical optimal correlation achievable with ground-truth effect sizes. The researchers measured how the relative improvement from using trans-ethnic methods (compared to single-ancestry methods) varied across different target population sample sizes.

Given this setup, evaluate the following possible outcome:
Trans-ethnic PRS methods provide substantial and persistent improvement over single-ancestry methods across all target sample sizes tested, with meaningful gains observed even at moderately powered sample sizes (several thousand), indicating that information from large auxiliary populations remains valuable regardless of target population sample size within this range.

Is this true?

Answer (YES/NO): NO